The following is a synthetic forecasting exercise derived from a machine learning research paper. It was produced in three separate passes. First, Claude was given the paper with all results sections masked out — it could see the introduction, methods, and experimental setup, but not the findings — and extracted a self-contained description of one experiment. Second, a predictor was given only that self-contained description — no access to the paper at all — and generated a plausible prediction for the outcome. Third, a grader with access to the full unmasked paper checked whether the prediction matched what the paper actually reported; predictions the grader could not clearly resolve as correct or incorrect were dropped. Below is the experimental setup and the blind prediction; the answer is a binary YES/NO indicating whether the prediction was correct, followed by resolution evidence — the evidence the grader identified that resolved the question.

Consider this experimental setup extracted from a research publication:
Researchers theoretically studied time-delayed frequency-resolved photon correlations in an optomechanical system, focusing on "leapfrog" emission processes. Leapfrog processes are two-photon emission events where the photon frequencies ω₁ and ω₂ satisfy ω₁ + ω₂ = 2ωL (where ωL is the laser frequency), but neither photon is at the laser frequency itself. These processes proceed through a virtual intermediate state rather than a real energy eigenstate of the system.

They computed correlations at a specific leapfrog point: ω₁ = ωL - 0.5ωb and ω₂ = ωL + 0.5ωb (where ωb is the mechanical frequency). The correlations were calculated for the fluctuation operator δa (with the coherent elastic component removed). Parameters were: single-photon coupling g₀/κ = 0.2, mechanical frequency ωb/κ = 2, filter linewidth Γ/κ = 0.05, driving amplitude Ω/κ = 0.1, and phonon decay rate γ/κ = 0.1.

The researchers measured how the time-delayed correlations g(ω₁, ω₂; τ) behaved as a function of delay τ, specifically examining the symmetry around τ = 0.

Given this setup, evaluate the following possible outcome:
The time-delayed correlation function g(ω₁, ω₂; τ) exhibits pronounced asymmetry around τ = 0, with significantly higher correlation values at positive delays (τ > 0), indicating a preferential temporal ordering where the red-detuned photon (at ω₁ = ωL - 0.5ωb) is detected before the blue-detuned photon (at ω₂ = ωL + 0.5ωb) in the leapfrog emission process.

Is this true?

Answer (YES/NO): NO